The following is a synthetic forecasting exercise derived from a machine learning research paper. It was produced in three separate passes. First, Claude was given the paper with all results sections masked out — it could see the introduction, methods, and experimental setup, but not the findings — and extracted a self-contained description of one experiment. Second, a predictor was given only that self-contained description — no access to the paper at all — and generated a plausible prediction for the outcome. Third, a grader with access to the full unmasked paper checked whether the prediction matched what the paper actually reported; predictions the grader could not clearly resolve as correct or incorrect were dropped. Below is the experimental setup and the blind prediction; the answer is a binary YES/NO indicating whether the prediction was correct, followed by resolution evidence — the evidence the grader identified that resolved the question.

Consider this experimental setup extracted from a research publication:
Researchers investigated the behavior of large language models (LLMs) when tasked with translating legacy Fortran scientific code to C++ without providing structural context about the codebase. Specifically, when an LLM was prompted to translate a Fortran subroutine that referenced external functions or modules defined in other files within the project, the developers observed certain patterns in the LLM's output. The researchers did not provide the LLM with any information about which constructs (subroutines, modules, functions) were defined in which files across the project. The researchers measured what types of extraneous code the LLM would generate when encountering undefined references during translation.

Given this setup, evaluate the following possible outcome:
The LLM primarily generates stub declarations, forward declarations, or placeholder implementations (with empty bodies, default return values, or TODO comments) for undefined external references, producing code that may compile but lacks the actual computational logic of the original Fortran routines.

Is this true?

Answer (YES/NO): NO